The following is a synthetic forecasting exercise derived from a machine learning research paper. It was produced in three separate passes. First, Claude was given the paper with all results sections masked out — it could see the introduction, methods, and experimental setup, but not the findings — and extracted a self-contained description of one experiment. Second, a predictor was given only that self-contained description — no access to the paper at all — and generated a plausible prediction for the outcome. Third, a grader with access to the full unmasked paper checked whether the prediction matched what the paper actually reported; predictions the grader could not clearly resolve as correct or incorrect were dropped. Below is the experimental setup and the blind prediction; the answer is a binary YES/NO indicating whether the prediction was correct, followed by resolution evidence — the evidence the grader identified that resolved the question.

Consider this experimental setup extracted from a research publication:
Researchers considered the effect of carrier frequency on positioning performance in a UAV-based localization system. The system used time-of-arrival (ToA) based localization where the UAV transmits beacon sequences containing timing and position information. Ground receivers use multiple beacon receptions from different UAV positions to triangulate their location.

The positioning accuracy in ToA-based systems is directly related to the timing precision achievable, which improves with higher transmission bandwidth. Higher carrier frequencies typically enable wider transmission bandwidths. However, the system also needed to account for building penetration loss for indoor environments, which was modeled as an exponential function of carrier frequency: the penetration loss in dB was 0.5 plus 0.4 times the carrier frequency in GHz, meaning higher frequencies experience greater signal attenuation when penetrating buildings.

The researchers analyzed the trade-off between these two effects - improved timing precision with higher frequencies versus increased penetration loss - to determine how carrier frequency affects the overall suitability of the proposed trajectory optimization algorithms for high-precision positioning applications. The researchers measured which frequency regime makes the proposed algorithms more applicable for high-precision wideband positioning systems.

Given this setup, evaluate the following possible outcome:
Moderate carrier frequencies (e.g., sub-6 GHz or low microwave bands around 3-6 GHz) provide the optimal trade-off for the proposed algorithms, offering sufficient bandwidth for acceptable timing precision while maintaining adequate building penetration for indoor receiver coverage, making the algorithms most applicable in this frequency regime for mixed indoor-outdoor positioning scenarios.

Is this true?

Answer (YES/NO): NO